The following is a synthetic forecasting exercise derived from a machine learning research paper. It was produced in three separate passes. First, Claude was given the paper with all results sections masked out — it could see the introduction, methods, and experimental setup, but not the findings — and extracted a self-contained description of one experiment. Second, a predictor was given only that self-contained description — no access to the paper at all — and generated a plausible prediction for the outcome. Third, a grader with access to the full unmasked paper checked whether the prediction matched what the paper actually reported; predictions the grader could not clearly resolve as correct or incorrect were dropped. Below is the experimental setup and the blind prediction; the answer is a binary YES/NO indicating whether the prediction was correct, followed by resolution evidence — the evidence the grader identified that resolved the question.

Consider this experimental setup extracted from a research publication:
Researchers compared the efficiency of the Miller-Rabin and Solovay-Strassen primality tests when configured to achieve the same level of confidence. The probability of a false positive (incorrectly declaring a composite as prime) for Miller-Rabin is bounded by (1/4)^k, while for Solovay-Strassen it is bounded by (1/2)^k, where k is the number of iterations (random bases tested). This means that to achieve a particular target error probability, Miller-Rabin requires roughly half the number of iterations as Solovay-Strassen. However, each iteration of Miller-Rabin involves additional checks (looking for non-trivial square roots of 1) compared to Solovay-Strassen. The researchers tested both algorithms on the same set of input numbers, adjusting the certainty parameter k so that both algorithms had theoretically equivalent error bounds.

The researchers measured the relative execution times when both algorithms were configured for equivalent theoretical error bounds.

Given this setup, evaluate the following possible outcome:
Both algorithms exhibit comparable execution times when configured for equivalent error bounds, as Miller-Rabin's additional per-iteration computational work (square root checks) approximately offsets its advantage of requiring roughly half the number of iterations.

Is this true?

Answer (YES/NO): NO